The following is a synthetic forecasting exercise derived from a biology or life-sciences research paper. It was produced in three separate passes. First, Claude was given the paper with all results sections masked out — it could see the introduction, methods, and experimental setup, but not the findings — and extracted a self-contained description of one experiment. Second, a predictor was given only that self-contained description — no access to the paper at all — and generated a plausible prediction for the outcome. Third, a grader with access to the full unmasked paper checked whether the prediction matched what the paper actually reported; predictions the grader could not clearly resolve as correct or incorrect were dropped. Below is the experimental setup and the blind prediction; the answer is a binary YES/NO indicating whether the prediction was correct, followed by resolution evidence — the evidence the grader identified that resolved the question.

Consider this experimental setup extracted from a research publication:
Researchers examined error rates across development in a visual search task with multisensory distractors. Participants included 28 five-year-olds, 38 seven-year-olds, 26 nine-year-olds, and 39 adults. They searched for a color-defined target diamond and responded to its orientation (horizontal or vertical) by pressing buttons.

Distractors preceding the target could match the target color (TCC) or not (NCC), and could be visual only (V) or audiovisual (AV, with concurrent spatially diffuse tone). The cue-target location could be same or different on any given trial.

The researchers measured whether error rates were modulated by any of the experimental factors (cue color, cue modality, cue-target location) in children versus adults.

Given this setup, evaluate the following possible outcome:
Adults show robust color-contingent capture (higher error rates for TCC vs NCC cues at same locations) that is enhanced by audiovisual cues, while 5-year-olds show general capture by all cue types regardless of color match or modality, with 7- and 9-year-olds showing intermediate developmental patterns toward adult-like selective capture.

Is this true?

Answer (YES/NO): NO